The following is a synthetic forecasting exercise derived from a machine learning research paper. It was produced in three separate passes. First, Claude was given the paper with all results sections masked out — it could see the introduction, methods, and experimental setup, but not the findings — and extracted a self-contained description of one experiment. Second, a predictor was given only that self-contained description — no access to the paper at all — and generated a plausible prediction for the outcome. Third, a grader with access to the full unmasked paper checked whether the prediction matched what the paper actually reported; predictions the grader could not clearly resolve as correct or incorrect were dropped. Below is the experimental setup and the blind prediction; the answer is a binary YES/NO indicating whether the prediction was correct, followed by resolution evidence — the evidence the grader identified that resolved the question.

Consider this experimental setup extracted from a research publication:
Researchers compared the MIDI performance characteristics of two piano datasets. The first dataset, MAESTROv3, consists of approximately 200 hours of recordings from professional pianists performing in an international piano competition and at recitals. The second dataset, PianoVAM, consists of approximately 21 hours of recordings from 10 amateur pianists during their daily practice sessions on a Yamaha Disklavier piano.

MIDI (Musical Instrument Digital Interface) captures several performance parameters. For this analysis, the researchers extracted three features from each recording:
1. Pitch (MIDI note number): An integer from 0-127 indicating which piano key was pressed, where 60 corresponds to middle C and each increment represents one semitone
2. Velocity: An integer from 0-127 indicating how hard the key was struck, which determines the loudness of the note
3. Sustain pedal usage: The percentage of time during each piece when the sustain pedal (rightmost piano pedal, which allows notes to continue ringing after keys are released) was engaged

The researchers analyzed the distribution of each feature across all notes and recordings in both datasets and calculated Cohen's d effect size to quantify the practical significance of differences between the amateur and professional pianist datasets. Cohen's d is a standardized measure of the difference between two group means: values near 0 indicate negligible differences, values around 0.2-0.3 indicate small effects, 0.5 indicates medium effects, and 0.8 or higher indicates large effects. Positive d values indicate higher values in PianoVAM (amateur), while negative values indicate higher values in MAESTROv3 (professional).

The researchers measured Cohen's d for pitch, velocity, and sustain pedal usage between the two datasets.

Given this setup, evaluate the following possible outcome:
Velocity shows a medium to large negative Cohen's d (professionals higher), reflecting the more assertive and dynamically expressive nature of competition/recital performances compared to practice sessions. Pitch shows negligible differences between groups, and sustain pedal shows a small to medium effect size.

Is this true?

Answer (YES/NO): NO